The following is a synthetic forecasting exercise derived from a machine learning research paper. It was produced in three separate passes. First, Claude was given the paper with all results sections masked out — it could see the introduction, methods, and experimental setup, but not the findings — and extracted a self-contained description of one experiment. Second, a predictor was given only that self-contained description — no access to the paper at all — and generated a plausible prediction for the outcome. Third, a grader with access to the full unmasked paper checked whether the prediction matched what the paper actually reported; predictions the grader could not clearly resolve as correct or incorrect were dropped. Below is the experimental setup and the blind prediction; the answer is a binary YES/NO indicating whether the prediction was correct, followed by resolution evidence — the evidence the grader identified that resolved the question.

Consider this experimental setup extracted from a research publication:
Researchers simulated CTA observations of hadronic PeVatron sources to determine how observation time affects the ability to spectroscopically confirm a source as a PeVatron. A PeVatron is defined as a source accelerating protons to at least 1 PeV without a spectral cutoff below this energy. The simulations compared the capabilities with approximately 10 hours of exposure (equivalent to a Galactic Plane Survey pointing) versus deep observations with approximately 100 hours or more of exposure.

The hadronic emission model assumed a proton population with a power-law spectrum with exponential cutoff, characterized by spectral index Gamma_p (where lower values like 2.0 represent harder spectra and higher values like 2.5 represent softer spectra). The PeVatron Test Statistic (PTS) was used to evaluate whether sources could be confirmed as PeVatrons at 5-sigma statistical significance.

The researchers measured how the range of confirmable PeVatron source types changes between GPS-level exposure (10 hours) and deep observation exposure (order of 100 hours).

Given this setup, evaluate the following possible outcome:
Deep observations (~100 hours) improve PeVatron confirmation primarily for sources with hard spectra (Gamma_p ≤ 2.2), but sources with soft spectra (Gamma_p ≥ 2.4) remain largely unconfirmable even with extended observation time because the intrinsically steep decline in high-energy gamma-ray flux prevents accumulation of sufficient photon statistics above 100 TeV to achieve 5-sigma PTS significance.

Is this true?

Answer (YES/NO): NO